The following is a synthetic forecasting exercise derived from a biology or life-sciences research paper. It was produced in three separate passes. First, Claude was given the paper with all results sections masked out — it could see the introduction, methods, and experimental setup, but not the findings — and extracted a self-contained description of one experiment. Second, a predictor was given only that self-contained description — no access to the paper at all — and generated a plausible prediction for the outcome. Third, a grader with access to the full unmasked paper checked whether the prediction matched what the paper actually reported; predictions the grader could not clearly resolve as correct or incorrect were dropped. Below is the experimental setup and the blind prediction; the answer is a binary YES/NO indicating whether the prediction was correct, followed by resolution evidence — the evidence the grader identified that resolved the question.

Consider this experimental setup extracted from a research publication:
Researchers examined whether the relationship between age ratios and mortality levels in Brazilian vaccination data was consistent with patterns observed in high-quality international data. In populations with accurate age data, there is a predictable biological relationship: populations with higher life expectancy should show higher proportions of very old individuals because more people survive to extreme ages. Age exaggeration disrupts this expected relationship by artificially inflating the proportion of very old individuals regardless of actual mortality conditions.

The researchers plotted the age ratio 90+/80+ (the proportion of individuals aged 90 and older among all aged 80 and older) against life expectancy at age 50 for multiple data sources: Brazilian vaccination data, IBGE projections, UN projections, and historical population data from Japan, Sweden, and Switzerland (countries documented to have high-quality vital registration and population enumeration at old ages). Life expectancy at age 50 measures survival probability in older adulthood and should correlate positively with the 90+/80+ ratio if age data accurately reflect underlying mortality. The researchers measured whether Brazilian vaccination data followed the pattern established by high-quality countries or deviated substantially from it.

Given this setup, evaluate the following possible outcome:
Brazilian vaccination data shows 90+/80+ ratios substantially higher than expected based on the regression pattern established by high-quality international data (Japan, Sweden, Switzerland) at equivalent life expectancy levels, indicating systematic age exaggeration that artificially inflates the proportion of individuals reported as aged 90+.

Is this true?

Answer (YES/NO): YES